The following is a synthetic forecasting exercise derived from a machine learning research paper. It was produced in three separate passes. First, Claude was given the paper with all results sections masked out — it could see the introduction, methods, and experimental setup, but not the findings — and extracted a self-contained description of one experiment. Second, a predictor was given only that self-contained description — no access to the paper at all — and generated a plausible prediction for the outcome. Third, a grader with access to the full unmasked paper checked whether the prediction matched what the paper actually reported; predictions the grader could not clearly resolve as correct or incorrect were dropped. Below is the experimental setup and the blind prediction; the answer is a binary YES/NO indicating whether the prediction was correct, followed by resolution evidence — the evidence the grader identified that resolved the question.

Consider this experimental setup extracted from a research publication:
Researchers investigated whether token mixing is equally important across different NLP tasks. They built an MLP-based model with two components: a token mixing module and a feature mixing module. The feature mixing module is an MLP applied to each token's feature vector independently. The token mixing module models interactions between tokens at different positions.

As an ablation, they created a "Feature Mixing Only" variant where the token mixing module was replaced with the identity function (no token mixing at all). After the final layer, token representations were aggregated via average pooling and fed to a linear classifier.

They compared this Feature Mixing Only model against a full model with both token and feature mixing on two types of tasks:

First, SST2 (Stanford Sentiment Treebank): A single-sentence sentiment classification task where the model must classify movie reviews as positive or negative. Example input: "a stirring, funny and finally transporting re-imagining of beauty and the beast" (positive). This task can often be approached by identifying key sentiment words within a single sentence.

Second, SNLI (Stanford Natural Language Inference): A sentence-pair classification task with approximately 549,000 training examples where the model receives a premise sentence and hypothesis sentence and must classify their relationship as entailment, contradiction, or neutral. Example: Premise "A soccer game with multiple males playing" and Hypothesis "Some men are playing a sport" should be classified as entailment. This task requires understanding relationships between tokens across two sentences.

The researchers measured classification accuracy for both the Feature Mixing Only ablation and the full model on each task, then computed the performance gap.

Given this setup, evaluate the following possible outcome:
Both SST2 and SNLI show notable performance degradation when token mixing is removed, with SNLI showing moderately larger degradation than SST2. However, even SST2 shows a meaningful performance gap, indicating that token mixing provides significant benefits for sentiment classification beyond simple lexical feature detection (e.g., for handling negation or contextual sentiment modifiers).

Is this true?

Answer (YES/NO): NO